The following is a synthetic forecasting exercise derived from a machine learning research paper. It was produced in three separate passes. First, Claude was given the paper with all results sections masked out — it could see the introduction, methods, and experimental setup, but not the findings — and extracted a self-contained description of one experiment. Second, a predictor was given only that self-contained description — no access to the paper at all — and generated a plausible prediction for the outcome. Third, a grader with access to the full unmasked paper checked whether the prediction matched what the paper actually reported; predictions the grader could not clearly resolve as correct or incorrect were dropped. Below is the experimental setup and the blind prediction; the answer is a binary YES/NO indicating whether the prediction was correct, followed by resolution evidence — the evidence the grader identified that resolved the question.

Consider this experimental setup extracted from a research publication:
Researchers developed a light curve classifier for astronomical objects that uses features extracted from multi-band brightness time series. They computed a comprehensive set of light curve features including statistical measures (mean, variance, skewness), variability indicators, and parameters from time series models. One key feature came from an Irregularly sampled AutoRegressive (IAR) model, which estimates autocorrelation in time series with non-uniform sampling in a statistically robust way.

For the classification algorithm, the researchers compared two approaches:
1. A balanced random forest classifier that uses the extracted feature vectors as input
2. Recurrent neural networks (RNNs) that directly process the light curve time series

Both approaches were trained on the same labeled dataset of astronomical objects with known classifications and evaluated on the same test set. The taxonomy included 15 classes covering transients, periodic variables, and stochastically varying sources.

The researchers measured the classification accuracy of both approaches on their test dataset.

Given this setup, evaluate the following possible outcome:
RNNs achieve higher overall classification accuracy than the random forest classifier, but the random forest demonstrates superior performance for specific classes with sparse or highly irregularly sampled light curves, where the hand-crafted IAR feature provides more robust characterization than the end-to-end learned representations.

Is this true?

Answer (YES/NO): NO